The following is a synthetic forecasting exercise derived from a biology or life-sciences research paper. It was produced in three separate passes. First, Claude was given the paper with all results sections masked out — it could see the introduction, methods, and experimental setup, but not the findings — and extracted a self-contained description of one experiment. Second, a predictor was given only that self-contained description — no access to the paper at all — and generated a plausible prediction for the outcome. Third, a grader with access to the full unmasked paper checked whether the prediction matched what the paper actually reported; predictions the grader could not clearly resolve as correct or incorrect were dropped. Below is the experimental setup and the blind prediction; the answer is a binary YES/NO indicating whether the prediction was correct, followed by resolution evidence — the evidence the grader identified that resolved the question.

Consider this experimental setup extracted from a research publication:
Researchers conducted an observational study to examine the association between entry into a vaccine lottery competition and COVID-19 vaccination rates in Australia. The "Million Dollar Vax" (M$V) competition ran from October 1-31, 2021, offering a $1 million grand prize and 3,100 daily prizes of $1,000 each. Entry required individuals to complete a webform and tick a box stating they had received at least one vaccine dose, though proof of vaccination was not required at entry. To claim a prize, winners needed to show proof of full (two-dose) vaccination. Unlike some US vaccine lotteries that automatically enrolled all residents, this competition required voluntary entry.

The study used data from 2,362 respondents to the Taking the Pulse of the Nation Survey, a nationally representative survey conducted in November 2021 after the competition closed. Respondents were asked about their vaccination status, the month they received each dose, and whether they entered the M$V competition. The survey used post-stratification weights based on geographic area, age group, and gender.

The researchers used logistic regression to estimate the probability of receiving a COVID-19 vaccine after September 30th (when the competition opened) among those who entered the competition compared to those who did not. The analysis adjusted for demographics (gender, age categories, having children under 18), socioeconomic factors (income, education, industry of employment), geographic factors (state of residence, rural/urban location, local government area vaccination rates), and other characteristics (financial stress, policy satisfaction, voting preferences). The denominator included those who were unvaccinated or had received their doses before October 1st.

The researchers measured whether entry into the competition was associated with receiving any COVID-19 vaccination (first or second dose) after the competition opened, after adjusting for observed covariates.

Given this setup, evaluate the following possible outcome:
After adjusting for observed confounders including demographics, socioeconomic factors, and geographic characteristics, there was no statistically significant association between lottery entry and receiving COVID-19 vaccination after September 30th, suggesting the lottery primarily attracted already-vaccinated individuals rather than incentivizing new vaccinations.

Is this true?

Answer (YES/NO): NO